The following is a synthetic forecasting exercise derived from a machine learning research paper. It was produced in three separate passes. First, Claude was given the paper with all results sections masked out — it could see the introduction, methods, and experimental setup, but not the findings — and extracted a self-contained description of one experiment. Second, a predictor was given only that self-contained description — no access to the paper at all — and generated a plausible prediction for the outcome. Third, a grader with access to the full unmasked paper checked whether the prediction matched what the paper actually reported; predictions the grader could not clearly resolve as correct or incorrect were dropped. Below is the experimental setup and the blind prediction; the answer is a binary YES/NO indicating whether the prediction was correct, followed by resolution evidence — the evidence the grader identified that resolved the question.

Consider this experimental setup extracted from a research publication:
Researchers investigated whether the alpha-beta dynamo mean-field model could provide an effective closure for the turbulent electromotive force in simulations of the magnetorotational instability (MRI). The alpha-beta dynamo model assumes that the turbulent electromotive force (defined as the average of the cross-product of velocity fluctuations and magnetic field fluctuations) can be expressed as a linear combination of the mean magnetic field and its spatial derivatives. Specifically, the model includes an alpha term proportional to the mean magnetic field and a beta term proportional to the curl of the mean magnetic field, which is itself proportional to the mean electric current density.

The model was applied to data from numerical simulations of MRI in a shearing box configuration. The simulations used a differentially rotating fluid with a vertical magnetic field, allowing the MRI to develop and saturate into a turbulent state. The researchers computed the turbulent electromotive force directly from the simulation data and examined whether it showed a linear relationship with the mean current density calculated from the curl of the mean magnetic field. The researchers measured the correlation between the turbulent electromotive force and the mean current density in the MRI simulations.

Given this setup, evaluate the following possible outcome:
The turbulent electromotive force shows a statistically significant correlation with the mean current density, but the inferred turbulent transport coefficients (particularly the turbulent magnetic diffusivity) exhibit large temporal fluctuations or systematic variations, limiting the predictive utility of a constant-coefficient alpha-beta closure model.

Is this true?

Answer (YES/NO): NO